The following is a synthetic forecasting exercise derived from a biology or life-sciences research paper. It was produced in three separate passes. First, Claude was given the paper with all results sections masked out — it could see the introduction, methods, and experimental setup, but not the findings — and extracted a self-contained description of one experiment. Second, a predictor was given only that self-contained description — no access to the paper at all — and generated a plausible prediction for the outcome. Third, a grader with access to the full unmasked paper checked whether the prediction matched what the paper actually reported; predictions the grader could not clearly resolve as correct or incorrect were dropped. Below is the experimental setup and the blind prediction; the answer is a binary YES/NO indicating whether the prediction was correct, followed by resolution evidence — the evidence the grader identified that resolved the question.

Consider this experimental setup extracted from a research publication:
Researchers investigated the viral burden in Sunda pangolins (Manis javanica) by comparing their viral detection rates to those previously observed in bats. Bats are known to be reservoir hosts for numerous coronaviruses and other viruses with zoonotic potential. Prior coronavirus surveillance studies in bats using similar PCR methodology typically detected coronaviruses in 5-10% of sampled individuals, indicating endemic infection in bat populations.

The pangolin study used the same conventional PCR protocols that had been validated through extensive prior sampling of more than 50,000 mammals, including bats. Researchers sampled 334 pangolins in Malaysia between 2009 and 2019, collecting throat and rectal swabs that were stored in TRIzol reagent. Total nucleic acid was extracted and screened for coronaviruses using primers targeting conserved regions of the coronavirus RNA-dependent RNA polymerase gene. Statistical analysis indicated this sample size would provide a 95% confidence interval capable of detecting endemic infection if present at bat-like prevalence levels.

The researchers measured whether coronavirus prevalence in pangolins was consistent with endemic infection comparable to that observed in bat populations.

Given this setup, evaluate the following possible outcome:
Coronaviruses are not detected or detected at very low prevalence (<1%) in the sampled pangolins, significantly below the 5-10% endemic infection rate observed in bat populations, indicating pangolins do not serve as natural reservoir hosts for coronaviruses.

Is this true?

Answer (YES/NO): YES